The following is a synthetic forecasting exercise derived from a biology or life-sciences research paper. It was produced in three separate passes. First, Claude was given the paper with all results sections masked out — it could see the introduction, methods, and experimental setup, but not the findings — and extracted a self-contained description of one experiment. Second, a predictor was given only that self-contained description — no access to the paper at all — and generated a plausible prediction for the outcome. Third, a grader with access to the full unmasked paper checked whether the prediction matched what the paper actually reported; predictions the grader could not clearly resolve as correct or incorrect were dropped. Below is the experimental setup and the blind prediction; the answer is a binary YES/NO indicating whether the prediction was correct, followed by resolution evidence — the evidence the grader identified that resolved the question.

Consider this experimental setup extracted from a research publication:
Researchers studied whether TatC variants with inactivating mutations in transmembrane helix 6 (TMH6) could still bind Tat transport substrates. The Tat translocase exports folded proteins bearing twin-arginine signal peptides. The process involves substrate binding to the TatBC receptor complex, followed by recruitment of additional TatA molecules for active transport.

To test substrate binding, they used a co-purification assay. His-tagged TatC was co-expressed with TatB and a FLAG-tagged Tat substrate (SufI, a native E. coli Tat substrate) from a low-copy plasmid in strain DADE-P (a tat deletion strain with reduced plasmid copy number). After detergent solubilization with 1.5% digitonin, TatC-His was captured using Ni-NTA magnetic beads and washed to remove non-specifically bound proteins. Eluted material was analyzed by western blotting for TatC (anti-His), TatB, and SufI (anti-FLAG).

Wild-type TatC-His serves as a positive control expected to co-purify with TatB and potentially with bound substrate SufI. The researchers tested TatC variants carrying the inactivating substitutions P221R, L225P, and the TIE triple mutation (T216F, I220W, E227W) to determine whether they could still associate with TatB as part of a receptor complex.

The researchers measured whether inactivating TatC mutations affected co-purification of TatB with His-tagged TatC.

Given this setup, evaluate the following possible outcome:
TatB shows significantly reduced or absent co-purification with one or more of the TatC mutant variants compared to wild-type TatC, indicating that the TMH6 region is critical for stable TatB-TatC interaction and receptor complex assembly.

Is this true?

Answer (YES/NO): NO